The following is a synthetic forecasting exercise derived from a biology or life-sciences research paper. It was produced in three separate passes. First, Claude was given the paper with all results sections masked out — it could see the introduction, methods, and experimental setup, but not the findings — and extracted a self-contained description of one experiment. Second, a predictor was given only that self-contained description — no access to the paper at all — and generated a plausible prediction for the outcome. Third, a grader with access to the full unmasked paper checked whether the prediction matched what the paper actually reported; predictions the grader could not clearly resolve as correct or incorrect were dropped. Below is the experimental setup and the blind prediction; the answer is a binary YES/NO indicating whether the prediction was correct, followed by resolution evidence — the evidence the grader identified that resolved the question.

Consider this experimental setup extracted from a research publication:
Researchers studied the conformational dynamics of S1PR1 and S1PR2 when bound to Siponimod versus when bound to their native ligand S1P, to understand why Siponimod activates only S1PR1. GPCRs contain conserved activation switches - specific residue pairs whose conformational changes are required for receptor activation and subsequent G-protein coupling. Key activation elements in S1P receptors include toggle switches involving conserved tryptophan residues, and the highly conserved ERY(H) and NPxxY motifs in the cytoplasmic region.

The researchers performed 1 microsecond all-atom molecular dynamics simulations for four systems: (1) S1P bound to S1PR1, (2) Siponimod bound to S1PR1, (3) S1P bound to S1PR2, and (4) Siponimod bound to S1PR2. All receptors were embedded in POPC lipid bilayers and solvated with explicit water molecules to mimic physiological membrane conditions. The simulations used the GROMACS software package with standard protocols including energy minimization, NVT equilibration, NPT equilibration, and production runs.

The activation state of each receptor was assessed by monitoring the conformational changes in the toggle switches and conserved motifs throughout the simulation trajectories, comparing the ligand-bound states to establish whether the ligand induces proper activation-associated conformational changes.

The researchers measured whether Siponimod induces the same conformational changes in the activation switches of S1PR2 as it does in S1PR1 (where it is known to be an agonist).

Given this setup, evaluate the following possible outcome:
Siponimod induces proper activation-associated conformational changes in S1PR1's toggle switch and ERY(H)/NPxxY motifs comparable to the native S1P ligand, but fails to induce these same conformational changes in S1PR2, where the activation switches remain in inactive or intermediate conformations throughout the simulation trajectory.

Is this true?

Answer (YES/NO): NO